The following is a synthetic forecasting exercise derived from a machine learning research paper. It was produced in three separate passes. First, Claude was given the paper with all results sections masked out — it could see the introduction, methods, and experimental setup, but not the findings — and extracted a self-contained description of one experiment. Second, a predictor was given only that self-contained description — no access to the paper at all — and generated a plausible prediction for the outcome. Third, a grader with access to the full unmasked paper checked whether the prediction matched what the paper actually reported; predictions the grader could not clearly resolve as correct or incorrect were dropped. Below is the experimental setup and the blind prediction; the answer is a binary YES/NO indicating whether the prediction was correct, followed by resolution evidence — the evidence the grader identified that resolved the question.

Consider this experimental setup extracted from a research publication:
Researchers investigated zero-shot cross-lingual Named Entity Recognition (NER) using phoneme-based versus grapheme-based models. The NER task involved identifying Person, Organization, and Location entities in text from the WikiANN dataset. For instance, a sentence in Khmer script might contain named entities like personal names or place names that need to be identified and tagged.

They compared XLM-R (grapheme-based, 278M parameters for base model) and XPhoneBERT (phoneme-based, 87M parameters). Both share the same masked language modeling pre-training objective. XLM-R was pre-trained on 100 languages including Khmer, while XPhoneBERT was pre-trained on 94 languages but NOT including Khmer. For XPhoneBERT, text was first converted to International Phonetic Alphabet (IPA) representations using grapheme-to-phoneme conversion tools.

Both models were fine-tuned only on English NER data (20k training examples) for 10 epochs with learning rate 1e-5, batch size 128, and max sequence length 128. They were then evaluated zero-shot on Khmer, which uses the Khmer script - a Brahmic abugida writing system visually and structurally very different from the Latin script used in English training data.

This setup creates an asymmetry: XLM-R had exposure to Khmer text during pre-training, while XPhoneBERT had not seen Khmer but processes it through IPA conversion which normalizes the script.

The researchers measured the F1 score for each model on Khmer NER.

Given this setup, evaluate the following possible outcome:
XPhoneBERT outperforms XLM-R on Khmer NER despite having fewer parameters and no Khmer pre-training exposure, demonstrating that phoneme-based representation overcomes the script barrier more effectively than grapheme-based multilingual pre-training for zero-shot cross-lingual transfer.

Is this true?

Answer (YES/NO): NO